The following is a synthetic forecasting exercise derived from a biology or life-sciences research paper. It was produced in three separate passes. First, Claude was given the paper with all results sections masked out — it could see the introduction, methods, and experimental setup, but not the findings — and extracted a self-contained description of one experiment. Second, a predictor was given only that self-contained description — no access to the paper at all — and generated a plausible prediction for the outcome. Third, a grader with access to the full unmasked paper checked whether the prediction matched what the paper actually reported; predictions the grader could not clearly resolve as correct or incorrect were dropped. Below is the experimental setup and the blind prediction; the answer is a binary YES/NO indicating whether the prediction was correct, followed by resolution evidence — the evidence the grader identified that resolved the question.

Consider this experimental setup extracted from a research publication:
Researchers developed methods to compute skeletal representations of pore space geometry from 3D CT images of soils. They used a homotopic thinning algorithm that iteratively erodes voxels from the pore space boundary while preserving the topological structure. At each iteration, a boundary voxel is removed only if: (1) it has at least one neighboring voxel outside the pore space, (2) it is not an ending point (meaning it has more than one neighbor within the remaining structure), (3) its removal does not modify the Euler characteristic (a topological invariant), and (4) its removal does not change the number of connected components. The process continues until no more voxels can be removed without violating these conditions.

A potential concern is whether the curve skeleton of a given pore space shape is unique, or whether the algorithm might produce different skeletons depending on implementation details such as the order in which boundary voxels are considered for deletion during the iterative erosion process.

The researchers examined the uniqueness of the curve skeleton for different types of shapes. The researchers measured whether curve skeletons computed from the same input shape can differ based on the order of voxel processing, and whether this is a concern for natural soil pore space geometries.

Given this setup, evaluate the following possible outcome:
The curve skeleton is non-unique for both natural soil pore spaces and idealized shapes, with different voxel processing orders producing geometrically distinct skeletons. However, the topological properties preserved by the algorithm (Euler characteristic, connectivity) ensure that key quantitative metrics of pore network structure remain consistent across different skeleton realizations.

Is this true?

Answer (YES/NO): NO